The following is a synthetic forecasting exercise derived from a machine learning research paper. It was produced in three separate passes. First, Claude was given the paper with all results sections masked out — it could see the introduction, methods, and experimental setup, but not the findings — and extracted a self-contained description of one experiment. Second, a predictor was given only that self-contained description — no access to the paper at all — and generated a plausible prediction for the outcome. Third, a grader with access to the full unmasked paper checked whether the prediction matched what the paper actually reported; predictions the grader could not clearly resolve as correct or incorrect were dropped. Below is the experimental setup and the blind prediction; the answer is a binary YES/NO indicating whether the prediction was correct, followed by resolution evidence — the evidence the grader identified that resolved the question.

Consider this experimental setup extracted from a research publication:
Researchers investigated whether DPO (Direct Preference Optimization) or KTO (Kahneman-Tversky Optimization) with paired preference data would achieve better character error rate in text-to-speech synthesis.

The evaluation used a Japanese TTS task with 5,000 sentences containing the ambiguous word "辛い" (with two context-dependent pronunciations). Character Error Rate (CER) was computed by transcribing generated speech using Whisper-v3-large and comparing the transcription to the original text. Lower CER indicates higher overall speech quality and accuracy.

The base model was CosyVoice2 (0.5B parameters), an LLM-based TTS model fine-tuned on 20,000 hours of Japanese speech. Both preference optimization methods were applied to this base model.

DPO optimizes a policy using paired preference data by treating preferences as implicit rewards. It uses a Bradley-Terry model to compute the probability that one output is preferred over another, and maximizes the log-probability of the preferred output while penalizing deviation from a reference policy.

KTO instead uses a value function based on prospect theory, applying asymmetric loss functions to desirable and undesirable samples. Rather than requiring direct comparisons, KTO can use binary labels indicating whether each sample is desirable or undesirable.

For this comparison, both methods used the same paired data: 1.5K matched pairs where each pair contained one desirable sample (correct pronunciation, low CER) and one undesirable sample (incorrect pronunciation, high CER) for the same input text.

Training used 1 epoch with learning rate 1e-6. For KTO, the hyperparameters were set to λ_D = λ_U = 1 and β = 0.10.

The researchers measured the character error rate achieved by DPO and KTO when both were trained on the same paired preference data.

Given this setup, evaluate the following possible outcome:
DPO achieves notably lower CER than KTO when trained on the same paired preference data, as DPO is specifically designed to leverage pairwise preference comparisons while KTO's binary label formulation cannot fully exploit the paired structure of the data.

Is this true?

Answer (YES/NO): NO